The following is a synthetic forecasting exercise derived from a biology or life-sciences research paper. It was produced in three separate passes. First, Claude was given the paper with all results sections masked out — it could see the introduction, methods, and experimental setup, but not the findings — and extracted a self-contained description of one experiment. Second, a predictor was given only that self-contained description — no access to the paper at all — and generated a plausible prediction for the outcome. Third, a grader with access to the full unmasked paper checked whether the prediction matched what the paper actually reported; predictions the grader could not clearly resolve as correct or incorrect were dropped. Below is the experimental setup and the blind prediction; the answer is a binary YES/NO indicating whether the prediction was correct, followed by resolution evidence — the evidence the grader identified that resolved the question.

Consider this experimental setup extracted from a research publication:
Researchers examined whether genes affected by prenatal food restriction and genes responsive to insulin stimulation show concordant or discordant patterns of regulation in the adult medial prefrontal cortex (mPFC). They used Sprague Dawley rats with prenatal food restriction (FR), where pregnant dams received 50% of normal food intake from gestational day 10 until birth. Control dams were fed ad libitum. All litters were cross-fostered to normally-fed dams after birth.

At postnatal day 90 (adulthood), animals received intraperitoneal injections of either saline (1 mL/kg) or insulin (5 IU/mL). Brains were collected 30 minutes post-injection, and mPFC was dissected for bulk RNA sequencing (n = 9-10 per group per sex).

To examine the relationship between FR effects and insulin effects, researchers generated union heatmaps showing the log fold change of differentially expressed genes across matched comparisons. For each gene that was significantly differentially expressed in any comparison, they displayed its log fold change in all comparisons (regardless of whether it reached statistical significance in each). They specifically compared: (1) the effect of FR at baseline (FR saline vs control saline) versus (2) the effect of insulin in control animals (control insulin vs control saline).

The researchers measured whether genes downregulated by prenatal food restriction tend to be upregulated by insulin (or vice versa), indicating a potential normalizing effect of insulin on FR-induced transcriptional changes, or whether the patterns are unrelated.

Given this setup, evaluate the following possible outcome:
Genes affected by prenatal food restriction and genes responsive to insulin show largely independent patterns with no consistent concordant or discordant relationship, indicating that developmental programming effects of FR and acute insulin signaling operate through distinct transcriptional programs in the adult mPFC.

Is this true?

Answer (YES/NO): NO